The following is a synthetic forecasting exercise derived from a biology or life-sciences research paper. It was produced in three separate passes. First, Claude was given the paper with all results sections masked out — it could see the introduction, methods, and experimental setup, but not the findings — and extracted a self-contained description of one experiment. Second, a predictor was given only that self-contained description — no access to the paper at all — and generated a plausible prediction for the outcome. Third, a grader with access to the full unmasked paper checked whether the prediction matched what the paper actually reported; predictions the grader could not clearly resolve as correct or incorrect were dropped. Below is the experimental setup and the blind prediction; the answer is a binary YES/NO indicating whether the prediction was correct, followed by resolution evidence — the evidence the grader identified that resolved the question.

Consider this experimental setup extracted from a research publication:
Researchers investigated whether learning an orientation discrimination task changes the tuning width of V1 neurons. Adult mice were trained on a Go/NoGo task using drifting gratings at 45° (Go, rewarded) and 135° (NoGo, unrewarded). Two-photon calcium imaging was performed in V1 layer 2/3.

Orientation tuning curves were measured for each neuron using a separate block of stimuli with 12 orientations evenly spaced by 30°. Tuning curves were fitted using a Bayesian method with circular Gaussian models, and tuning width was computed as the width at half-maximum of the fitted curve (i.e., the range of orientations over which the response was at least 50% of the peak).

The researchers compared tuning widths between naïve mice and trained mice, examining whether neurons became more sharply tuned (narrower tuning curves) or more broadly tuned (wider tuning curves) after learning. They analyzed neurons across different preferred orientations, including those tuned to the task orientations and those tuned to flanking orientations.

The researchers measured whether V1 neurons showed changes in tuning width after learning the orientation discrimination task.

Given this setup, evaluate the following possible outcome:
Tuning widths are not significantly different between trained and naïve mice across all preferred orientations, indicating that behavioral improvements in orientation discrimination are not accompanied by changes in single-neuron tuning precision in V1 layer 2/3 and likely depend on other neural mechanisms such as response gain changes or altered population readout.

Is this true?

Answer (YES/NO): YES